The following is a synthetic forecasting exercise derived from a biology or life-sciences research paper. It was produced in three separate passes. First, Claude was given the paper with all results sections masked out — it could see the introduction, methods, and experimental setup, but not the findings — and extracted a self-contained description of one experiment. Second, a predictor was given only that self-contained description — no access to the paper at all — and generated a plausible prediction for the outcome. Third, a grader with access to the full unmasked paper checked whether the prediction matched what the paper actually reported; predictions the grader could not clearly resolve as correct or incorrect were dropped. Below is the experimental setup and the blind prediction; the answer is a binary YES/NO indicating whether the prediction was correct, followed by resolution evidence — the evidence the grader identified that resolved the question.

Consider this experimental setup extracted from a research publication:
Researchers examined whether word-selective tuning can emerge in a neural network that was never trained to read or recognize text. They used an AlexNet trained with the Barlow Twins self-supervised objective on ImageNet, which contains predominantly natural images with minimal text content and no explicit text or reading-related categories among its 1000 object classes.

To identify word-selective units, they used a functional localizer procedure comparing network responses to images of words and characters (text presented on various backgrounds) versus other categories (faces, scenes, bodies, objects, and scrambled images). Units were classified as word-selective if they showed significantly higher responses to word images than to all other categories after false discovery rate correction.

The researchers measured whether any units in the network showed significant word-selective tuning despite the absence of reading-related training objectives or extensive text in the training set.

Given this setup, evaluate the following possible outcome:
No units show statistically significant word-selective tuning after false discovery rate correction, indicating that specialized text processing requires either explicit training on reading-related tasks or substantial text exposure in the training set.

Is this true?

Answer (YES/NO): NO